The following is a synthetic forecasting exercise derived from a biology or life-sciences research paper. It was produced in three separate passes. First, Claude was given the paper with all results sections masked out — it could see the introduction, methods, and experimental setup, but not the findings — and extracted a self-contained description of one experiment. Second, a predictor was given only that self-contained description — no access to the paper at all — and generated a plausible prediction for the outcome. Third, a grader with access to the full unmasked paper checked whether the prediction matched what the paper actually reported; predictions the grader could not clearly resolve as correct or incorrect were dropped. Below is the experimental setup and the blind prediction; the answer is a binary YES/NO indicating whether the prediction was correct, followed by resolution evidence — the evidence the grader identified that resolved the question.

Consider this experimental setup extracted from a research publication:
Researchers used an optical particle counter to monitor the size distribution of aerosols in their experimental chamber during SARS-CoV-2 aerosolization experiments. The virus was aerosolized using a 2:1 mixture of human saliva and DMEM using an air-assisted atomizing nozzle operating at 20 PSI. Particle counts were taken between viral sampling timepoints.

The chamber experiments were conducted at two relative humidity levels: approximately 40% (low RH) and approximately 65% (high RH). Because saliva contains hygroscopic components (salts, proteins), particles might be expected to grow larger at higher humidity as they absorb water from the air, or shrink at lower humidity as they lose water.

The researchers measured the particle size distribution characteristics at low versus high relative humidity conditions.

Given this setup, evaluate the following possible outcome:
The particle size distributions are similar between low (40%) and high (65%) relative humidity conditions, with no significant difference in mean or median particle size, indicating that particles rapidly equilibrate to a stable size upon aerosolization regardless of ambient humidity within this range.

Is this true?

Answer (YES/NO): YES